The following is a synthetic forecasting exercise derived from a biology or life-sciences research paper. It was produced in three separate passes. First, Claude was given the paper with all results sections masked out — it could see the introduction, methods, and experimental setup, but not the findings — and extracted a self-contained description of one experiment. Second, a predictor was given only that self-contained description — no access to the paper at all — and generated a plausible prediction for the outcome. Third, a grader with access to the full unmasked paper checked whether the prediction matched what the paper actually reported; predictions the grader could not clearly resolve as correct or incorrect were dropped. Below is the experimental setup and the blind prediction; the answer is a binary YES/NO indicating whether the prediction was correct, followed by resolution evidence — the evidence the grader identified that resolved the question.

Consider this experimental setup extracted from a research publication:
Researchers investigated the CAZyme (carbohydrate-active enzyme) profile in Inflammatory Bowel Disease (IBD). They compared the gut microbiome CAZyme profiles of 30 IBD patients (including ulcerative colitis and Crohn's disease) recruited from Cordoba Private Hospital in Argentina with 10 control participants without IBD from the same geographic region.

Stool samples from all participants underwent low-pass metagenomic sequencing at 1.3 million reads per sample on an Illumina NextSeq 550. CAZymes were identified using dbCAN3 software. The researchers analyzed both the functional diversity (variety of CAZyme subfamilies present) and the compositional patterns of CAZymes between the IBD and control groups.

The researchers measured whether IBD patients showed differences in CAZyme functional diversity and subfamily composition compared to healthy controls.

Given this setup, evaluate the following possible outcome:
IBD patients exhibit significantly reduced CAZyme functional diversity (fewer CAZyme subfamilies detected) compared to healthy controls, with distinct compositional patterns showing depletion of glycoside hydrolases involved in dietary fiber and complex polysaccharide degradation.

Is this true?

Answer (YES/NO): NO